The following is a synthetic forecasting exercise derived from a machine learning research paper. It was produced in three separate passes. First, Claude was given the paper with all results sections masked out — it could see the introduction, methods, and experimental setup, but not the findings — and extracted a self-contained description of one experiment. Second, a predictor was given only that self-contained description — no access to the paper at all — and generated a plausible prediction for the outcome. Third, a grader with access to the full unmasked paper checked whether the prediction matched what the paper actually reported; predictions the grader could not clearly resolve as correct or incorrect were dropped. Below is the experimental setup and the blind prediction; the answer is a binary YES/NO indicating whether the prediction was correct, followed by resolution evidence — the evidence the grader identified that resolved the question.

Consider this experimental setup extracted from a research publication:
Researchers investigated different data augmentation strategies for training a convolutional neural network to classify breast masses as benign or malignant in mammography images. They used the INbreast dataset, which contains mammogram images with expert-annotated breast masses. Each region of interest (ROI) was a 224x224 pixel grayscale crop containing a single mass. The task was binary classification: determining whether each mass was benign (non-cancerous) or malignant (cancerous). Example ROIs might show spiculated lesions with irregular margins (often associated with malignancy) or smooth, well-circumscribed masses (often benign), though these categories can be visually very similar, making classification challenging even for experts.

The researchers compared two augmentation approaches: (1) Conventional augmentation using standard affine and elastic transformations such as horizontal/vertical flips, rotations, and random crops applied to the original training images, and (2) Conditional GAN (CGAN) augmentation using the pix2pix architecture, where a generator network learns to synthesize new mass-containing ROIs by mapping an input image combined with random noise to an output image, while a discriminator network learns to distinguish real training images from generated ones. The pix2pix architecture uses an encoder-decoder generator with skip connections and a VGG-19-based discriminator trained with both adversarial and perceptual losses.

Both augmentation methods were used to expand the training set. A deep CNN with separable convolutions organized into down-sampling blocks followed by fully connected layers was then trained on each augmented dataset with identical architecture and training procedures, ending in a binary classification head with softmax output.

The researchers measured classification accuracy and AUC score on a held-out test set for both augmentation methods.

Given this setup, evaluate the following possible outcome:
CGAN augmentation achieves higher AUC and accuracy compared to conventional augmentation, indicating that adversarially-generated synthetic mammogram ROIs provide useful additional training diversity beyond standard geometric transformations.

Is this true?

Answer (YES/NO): NO